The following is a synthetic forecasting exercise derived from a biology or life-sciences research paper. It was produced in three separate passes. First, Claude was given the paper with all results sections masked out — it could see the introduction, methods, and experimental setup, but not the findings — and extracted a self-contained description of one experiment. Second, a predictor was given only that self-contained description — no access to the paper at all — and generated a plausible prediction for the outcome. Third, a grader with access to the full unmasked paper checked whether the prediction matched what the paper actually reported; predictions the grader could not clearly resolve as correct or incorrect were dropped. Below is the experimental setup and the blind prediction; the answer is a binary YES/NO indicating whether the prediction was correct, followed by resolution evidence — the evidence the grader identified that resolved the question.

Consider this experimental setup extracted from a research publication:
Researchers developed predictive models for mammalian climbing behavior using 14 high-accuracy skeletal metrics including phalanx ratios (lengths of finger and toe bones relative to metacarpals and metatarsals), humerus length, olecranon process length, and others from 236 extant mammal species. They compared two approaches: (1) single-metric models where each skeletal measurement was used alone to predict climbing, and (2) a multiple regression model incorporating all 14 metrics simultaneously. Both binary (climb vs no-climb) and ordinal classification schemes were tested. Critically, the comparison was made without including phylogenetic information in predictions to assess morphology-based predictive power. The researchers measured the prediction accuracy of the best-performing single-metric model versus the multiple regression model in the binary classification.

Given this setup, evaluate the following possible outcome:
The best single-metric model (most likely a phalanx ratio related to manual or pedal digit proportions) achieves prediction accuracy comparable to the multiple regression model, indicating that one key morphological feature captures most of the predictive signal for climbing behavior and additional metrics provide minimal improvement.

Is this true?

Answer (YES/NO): NO